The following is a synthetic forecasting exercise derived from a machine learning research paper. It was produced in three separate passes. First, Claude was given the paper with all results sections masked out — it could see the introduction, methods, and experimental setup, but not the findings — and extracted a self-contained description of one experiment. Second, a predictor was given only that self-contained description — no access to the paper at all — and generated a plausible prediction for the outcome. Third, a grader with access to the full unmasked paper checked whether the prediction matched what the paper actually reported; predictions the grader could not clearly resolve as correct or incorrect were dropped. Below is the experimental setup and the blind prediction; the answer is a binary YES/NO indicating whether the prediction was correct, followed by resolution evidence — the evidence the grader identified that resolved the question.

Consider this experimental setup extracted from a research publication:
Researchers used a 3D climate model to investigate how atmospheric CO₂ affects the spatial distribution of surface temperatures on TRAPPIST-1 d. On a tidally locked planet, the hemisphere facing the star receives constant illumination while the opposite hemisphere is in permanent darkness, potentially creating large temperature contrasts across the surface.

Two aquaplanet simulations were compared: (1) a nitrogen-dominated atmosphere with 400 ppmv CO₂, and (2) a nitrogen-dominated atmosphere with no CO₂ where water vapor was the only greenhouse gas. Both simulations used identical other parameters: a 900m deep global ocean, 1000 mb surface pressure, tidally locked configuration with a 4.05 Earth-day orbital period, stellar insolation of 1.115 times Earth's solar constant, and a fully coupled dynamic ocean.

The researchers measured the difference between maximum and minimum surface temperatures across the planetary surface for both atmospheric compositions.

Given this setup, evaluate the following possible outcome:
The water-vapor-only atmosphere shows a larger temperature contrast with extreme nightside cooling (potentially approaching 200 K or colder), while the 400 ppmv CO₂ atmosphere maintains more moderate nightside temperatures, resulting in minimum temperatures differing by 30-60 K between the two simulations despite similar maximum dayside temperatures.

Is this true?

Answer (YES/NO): NO